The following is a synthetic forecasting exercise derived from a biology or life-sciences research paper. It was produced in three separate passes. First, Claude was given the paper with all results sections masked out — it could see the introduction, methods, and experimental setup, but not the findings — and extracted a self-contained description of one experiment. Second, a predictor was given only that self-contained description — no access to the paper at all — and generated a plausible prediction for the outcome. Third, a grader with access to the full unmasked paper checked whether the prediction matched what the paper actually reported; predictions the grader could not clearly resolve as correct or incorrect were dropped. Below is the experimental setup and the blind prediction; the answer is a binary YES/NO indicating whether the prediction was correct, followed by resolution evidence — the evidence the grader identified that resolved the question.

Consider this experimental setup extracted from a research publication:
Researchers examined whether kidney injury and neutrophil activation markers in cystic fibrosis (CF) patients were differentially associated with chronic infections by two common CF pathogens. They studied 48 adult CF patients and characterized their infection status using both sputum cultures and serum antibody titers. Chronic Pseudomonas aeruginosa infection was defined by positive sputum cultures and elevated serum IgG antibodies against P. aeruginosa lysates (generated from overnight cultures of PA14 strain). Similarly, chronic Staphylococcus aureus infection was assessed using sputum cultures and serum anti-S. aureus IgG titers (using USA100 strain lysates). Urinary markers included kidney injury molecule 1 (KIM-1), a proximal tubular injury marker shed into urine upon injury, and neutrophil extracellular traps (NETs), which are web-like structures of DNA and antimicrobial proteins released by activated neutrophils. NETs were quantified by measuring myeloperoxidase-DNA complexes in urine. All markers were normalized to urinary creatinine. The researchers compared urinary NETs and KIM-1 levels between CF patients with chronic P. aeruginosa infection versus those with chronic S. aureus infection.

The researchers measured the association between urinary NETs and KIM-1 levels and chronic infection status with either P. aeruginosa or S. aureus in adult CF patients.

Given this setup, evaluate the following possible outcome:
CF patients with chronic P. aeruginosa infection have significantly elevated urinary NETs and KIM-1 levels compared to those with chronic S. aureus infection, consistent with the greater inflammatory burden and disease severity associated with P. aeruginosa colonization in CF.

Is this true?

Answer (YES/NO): YES